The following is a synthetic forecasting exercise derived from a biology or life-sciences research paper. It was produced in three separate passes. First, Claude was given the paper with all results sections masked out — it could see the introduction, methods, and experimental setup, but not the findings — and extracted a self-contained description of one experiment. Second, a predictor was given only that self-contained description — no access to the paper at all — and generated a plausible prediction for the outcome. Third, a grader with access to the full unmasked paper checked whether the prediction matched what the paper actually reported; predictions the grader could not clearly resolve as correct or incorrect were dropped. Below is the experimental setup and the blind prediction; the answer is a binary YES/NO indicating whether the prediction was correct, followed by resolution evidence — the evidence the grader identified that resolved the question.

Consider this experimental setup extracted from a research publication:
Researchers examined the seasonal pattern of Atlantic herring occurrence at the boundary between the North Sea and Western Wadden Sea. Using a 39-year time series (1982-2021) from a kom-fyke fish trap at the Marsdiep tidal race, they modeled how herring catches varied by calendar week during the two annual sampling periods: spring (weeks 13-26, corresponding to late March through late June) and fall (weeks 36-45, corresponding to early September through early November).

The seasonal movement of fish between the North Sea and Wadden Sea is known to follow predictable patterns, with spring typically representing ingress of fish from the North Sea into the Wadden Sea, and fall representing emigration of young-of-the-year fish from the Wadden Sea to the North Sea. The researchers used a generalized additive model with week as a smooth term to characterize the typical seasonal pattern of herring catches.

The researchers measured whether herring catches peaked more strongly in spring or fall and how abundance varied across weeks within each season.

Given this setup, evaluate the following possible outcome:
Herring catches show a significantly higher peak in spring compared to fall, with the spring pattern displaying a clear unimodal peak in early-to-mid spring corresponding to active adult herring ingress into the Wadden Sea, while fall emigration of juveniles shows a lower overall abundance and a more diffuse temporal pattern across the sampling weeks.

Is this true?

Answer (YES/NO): NO